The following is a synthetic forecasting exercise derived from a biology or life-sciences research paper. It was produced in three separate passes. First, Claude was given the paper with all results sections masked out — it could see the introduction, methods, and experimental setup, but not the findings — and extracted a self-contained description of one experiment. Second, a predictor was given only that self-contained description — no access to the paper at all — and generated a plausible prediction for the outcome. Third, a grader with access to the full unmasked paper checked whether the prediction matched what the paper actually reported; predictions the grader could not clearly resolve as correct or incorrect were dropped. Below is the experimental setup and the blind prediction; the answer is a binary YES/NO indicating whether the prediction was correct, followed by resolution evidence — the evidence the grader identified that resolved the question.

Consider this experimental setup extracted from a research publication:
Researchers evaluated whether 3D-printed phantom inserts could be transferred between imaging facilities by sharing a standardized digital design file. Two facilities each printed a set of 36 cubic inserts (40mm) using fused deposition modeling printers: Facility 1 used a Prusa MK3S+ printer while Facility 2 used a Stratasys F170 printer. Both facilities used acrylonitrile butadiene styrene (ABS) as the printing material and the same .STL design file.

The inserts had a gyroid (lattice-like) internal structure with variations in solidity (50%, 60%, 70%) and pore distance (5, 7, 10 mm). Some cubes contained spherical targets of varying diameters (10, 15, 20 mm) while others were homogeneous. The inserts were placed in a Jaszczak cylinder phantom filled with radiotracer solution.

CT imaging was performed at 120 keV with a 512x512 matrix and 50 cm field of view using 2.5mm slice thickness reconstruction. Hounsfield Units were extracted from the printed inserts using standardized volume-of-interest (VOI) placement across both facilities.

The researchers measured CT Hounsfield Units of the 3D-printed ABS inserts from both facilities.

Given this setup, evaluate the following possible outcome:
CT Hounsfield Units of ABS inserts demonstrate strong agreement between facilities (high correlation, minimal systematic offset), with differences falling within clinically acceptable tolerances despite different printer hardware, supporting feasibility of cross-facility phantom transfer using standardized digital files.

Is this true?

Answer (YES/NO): NO